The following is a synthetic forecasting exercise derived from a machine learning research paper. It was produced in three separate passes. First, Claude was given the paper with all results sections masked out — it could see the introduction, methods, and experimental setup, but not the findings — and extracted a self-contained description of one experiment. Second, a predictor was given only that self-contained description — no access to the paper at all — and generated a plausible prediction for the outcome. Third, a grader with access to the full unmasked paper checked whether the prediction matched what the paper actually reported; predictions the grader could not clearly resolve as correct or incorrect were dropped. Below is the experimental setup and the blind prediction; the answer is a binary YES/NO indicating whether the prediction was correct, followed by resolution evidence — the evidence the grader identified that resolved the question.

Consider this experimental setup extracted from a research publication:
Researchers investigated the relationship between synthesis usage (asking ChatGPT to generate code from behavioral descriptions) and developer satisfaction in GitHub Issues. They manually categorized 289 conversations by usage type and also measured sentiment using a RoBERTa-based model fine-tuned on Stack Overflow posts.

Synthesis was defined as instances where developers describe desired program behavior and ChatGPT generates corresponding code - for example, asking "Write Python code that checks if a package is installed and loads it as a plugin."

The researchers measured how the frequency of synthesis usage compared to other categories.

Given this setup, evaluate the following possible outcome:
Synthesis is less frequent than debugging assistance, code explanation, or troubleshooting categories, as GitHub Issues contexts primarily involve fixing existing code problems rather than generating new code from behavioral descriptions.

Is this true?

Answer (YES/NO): NO